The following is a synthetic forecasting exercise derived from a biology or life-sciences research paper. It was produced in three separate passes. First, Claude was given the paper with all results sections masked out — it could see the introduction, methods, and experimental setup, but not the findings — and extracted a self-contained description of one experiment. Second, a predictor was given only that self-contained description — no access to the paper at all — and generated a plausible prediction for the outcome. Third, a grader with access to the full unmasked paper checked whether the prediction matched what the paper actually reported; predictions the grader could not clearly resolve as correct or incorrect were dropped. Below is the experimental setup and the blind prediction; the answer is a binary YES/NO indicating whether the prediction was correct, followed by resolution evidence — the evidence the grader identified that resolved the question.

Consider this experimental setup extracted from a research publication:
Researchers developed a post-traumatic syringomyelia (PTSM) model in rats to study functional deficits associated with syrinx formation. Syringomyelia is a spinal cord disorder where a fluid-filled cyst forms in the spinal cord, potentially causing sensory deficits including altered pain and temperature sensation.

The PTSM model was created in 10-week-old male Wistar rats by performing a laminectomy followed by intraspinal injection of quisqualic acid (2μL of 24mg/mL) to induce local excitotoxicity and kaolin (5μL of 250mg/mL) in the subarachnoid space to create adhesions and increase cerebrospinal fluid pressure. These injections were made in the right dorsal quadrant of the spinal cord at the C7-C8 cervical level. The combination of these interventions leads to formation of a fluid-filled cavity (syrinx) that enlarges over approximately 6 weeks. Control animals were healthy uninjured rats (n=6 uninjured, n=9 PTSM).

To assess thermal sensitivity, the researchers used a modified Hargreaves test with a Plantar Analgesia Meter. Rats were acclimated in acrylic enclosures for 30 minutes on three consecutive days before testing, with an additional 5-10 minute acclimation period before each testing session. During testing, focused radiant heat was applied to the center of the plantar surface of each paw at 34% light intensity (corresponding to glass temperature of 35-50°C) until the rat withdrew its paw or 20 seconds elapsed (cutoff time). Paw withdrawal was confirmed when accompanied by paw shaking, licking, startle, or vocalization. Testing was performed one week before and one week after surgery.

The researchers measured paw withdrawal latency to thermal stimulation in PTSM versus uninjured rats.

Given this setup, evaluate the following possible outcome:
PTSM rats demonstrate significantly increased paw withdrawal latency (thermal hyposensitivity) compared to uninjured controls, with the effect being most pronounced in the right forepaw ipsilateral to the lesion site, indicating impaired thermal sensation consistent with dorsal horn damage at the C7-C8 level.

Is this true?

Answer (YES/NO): NO